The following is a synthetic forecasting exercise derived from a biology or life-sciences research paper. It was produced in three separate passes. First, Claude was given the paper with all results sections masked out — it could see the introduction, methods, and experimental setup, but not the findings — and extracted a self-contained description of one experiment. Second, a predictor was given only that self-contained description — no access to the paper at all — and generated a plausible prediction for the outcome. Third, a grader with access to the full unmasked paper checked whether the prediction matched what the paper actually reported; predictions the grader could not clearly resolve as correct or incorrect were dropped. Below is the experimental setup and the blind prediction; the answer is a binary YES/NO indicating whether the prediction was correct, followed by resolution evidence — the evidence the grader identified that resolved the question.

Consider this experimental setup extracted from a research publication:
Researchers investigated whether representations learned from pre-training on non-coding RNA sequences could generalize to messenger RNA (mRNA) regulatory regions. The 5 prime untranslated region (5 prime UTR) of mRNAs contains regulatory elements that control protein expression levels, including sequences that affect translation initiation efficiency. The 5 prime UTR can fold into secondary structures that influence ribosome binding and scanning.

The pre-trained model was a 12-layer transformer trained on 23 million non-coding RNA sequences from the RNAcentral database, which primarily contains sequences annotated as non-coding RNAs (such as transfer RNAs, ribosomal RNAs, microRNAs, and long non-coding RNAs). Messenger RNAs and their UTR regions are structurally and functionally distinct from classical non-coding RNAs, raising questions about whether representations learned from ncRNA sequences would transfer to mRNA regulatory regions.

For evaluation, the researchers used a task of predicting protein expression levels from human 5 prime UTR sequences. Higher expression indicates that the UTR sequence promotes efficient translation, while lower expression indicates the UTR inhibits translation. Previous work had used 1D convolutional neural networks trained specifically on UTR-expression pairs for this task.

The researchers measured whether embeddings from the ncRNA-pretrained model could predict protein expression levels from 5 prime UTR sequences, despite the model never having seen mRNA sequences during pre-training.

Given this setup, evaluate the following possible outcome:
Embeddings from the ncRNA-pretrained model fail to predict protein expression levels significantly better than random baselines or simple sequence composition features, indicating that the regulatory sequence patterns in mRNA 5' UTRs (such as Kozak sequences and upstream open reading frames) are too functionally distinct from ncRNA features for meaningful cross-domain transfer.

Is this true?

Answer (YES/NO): NO